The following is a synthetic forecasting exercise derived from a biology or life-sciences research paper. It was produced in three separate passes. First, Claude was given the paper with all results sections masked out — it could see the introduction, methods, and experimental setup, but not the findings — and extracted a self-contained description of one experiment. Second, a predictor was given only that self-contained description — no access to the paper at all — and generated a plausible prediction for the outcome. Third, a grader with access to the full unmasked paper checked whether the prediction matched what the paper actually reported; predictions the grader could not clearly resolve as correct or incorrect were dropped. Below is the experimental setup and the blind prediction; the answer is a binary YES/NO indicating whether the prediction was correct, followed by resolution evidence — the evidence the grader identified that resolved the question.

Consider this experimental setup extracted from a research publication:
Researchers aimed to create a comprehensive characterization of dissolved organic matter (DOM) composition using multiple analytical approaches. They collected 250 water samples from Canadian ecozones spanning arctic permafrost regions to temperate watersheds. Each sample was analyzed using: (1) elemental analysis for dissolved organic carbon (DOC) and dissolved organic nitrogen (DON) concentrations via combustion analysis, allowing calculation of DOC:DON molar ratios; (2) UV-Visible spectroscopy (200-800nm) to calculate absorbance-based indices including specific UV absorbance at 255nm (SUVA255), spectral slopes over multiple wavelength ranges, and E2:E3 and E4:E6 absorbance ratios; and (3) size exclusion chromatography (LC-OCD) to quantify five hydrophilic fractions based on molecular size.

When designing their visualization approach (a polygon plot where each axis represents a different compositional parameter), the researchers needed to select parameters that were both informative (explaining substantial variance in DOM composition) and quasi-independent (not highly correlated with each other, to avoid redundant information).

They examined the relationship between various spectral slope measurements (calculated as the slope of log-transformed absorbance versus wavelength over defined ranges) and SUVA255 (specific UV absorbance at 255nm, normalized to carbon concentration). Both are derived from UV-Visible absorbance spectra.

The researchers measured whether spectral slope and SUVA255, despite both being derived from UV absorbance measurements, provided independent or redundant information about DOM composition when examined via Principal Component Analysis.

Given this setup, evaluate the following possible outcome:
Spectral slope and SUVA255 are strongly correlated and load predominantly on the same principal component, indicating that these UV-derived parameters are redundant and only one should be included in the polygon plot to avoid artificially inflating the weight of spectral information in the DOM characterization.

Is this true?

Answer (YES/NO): NO